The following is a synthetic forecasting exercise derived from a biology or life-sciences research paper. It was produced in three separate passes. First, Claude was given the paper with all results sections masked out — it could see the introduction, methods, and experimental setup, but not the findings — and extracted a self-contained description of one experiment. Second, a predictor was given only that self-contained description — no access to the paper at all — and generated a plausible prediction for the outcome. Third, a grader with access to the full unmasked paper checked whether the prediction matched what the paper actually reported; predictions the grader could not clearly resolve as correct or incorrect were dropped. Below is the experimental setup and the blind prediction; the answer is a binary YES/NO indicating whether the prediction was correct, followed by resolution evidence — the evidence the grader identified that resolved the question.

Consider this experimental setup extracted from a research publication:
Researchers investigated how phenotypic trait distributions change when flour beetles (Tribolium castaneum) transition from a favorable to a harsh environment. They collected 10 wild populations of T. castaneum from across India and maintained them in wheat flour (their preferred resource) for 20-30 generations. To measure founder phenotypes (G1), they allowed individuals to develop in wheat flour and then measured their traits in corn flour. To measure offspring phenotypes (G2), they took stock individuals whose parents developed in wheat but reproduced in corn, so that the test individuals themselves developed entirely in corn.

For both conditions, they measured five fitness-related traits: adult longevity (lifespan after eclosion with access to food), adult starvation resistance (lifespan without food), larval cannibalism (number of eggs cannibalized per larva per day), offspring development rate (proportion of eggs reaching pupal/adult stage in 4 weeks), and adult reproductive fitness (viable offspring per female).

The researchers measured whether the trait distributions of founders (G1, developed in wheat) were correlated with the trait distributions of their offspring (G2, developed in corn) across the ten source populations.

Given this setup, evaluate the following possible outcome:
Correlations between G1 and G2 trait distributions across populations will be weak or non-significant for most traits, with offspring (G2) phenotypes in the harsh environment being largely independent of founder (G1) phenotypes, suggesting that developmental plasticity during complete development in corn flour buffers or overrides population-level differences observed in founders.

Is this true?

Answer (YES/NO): YES